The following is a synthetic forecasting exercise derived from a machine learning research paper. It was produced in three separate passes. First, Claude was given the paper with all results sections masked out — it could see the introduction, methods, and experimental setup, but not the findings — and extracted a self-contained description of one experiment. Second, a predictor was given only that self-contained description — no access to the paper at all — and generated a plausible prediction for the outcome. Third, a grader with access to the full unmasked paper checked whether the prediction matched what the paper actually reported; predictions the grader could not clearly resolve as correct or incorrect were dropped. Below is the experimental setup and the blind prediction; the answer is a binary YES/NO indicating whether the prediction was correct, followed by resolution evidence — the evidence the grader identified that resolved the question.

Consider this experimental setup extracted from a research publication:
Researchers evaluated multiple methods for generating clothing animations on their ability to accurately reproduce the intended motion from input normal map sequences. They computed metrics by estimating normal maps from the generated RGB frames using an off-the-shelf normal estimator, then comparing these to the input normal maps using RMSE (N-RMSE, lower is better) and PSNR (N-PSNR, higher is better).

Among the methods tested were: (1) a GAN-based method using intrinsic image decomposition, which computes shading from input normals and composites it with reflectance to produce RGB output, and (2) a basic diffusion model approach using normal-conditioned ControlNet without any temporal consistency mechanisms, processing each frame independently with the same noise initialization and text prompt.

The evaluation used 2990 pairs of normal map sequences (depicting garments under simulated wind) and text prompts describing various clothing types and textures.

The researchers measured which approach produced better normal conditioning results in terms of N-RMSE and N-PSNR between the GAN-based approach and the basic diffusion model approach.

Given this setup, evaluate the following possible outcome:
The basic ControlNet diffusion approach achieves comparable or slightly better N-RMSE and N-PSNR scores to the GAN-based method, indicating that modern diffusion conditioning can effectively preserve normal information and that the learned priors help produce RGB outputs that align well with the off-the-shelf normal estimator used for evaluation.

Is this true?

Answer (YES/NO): NO